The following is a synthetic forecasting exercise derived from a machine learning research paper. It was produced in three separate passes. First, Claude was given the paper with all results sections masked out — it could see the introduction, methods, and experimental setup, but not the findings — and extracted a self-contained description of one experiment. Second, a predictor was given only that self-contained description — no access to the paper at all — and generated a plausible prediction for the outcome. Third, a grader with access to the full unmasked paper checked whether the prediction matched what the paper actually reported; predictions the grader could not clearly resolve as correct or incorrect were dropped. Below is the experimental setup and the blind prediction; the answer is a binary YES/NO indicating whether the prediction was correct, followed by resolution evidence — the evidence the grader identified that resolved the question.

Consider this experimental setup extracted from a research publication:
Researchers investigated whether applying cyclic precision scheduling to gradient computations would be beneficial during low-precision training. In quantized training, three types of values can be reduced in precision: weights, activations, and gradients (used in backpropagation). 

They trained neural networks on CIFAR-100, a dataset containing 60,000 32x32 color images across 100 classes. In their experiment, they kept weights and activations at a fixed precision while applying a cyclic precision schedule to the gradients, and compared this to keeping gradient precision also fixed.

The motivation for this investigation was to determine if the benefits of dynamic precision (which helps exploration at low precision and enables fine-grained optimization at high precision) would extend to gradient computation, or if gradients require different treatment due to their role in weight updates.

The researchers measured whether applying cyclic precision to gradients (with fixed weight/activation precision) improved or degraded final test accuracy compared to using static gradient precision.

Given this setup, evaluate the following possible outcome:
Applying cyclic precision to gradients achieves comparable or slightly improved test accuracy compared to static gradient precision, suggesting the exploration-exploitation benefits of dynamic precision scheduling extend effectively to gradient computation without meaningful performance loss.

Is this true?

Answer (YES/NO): NO